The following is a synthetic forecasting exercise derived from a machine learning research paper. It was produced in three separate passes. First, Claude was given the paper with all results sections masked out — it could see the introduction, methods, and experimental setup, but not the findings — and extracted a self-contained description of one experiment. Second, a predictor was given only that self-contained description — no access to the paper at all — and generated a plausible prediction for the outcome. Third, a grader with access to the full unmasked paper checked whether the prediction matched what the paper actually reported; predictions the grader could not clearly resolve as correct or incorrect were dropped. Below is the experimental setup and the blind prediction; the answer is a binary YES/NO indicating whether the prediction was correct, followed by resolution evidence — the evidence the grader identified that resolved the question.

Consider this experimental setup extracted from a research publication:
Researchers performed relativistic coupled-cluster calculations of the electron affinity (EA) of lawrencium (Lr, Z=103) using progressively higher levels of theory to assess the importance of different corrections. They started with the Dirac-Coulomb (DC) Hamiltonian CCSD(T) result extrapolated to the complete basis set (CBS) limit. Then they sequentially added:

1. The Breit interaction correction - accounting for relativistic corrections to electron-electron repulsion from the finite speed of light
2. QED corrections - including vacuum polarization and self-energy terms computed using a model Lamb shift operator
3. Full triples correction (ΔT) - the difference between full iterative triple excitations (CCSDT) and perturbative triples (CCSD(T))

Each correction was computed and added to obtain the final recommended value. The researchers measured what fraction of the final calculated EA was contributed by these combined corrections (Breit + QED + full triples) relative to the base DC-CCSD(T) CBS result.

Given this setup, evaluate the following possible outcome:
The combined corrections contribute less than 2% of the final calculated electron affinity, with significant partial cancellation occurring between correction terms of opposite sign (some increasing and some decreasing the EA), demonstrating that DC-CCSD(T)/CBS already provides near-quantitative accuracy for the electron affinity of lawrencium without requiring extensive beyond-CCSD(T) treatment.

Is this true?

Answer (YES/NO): NO